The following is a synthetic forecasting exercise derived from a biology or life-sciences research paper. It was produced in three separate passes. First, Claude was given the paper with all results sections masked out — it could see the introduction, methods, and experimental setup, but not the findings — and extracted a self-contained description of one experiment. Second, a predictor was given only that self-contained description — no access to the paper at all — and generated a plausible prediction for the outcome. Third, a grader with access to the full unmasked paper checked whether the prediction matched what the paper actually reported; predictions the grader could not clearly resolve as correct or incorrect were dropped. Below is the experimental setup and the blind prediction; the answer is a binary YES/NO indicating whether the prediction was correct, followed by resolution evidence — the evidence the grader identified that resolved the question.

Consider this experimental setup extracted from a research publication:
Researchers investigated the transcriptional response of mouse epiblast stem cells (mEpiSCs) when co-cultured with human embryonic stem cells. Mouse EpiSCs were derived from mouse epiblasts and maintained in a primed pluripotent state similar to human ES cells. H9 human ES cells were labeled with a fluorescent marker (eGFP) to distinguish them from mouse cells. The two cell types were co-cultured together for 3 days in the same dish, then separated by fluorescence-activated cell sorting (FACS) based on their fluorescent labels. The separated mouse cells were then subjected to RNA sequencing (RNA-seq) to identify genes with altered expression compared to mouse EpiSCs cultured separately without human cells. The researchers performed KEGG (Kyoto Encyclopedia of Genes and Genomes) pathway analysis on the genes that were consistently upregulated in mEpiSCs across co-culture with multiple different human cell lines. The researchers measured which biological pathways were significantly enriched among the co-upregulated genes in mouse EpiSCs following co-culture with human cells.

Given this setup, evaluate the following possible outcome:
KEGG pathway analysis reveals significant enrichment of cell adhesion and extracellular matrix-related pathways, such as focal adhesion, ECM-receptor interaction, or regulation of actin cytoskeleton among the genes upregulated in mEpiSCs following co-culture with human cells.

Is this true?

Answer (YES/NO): NO